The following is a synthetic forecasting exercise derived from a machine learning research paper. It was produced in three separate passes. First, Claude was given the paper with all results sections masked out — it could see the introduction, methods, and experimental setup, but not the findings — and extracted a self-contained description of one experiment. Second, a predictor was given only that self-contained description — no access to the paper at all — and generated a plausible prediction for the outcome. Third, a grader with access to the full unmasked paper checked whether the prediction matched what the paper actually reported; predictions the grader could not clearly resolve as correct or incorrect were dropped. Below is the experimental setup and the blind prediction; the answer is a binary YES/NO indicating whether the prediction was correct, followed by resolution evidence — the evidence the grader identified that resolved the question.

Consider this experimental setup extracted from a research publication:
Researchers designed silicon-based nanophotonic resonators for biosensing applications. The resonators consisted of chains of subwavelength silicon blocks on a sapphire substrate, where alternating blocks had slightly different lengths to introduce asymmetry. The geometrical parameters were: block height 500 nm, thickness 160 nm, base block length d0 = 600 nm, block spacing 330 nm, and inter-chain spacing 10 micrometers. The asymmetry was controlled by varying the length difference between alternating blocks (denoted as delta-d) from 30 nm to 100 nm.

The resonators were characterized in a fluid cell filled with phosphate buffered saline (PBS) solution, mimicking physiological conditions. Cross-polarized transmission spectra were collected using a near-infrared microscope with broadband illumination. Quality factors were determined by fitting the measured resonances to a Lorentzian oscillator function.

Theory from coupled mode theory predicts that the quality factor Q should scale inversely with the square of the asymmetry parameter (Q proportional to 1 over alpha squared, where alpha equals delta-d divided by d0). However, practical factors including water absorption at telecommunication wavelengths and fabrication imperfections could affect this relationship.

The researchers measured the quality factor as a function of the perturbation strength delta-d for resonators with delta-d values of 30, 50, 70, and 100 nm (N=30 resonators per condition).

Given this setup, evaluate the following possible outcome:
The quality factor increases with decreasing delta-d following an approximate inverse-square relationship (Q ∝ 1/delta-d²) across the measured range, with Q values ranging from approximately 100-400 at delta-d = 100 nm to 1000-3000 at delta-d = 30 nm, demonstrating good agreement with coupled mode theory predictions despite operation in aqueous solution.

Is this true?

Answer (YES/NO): NO